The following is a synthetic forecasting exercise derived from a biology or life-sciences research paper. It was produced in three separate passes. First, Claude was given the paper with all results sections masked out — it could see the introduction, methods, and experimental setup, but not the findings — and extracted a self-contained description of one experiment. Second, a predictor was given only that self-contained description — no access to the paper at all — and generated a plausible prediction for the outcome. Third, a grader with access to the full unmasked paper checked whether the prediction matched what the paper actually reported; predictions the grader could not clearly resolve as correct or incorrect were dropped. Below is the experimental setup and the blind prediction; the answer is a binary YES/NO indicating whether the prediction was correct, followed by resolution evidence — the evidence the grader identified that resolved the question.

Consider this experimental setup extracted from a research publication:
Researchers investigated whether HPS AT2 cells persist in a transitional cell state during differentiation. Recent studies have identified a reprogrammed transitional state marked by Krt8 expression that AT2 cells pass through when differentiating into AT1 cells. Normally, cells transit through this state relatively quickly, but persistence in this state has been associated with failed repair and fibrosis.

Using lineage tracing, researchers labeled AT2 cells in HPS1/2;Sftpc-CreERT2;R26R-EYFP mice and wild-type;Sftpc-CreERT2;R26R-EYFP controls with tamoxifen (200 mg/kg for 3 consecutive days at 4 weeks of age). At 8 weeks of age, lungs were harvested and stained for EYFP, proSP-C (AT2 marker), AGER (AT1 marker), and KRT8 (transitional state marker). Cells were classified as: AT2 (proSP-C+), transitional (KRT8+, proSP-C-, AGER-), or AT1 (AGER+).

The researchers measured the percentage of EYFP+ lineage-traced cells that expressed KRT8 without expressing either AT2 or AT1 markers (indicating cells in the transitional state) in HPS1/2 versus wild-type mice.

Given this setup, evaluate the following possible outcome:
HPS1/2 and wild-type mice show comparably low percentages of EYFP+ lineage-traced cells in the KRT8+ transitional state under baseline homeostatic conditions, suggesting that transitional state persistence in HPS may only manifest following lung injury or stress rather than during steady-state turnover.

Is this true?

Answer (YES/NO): NO